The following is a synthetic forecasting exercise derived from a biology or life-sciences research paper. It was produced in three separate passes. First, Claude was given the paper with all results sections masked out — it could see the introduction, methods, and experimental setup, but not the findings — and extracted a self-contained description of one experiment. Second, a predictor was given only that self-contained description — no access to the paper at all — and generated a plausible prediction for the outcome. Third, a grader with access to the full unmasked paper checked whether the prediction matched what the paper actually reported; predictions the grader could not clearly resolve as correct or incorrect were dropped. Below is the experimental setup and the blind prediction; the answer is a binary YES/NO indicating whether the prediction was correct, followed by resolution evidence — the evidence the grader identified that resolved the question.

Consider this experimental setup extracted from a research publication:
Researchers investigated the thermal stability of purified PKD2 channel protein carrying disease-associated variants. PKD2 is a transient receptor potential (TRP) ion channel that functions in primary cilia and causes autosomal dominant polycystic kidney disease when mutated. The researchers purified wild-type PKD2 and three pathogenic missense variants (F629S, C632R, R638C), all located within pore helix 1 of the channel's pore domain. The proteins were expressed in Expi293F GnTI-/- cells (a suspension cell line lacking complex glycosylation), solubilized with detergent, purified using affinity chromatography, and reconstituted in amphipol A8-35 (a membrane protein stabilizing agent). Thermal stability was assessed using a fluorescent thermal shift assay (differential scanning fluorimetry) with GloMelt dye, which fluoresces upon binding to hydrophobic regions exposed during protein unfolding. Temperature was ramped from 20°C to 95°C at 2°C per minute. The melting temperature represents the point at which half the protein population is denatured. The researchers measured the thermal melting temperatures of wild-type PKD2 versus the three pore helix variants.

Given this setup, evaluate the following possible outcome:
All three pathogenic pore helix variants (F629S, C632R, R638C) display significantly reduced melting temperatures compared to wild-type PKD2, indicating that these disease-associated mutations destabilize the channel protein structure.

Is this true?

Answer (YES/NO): NO